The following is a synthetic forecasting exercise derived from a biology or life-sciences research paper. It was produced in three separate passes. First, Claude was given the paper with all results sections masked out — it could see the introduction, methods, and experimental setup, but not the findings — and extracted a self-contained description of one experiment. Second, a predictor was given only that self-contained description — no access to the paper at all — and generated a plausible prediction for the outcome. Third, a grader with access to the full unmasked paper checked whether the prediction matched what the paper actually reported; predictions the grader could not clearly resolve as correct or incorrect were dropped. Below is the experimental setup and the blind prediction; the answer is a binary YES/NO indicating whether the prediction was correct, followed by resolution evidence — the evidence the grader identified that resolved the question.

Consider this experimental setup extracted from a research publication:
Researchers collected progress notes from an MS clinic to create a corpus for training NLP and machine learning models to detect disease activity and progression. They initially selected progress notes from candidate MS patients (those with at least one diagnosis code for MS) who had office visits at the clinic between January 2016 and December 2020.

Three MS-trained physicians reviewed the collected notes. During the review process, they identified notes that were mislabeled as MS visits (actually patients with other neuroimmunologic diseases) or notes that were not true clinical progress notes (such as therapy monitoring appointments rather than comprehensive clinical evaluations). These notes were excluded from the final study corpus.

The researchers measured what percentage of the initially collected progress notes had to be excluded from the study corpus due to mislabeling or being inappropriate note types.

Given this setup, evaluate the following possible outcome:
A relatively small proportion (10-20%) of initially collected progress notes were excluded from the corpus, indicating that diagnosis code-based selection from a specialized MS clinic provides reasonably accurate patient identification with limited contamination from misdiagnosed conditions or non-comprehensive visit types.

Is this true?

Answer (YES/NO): NO